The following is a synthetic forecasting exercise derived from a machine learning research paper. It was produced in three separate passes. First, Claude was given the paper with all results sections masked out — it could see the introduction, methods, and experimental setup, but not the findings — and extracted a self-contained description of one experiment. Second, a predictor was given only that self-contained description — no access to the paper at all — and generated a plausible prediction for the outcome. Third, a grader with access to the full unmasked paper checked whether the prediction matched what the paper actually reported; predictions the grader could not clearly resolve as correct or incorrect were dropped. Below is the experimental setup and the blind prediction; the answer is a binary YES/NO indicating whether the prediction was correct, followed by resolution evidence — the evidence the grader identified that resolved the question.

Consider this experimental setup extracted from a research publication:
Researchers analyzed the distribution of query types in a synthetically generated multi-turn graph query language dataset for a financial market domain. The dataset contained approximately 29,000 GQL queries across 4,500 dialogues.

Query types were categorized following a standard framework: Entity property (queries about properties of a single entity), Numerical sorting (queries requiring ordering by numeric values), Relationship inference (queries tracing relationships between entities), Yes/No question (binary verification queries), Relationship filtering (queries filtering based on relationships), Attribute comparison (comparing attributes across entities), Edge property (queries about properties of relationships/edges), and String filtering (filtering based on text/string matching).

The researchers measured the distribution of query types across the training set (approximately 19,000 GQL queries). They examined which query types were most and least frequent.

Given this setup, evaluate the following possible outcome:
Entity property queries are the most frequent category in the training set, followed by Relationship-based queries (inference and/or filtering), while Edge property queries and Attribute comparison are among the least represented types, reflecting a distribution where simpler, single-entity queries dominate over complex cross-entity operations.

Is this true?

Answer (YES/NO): NO